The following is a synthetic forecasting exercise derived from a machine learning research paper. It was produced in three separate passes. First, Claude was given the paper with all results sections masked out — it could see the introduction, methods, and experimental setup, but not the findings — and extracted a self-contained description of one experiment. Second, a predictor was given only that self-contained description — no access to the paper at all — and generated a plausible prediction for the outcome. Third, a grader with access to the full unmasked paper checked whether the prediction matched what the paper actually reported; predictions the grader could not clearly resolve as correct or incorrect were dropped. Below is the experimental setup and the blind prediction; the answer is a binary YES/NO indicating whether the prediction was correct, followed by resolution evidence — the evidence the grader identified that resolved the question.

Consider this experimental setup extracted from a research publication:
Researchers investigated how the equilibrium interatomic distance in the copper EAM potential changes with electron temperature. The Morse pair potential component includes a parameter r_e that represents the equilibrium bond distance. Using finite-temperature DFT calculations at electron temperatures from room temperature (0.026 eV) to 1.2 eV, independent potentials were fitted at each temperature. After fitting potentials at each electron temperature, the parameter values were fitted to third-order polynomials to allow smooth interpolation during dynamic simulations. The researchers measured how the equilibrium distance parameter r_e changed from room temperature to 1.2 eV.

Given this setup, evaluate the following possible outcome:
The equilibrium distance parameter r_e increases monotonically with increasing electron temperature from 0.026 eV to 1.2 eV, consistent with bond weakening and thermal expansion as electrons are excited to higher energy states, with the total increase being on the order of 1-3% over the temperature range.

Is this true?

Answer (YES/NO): NO